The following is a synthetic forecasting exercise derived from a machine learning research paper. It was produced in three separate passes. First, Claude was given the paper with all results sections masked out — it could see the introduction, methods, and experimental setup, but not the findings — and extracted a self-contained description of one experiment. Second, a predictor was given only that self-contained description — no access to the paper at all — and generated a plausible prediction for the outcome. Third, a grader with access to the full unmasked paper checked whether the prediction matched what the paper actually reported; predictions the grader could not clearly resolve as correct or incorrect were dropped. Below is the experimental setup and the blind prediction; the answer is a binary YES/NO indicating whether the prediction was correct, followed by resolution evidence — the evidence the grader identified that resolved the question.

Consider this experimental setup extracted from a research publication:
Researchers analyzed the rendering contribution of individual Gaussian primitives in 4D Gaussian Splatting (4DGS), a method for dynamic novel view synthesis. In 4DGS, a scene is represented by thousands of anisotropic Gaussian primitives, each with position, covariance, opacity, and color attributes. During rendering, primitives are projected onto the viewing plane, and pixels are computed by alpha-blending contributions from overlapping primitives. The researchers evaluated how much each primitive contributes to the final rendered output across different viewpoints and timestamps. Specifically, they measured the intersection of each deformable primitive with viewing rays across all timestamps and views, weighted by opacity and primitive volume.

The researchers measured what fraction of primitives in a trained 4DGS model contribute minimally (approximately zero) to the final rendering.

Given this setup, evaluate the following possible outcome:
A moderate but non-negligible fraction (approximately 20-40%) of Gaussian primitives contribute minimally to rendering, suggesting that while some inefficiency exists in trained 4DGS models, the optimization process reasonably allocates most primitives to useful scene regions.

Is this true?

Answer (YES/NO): NO